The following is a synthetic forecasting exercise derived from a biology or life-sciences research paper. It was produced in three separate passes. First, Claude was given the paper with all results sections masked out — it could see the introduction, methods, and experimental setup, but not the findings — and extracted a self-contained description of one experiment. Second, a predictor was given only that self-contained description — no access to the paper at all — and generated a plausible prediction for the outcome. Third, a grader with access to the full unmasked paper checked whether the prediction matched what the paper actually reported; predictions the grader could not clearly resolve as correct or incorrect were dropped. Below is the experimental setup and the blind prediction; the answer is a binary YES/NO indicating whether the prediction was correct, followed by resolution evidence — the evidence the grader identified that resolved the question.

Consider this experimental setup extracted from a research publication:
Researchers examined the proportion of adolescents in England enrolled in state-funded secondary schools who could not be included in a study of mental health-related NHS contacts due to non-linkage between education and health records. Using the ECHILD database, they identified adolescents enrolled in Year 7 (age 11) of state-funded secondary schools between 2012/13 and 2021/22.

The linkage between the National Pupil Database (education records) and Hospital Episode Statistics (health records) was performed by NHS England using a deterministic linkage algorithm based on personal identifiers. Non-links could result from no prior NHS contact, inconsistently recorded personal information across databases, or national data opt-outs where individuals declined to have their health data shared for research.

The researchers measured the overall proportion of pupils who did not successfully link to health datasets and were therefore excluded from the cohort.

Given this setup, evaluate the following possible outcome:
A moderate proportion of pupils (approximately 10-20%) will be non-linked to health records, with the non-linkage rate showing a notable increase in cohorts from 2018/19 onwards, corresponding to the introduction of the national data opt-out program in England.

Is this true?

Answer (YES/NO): NO